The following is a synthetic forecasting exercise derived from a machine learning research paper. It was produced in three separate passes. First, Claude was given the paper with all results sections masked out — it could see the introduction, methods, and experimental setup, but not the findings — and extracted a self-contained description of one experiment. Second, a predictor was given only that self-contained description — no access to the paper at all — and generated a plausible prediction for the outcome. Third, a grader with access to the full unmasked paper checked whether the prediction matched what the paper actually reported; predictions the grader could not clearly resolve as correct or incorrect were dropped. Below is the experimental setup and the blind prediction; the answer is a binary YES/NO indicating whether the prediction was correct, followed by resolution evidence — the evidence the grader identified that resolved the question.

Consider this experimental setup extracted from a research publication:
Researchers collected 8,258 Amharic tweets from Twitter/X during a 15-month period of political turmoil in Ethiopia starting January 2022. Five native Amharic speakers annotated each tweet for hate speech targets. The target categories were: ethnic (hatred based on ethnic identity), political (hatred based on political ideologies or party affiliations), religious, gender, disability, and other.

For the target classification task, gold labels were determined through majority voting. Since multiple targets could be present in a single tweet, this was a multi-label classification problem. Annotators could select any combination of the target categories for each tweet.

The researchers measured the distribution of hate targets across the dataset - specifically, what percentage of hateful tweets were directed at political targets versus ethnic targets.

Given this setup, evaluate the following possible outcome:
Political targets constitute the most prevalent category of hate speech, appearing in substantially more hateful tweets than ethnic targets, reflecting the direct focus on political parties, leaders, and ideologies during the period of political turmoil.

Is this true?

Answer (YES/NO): YES